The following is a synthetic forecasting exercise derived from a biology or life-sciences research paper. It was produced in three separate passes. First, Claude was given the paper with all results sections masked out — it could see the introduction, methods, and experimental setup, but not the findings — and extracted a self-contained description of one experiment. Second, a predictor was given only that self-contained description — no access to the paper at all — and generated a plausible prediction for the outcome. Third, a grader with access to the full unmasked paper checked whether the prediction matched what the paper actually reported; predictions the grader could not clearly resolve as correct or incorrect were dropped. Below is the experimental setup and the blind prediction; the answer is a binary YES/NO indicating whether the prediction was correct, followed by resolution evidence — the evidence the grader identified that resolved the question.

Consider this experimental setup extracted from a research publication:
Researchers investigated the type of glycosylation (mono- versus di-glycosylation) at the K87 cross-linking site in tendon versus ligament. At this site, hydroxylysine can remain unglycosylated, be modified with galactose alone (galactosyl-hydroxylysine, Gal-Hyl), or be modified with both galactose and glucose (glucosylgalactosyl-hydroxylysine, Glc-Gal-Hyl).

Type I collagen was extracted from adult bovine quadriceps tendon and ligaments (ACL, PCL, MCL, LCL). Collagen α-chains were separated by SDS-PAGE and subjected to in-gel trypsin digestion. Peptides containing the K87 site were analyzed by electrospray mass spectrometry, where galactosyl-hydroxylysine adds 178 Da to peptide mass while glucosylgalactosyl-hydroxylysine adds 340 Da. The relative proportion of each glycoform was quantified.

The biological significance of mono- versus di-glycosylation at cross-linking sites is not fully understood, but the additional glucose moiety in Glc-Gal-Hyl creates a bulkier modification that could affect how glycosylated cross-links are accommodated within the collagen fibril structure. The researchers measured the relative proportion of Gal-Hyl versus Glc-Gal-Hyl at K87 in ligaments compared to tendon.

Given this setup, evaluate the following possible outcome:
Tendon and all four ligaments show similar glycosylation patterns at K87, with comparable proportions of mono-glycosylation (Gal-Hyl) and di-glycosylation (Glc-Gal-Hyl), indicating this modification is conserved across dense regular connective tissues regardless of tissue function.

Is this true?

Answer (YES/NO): NO